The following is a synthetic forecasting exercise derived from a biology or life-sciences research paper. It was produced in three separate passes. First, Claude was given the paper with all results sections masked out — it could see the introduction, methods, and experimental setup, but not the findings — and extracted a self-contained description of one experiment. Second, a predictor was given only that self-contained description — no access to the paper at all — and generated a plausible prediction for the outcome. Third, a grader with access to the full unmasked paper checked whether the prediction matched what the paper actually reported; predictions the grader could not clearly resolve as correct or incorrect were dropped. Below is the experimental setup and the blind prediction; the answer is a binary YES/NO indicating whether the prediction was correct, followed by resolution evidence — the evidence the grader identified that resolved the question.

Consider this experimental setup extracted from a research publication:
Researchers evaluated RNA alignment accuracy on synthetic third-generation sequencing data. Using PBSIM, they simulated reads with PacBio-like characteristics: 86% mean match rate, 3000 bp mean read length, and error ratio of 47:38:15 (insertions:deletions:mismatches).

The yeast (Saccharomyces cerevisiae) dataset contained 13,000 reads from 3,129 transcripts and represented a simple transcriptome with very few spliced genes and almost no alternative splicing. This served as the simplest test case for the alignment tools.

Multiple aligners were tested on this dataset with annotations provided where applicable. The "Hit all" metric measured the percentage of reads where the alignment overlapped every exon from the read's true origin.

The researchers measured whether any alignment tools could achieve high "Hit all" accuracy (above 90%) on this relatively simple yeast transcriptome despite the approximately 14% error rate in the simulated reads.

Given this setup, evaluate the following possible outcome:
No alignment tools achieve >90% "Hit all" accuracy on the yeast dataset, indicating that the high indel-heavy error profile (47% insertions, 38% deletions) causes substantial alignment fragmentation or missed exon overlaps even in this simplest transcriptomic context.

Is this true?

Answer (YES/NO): NO